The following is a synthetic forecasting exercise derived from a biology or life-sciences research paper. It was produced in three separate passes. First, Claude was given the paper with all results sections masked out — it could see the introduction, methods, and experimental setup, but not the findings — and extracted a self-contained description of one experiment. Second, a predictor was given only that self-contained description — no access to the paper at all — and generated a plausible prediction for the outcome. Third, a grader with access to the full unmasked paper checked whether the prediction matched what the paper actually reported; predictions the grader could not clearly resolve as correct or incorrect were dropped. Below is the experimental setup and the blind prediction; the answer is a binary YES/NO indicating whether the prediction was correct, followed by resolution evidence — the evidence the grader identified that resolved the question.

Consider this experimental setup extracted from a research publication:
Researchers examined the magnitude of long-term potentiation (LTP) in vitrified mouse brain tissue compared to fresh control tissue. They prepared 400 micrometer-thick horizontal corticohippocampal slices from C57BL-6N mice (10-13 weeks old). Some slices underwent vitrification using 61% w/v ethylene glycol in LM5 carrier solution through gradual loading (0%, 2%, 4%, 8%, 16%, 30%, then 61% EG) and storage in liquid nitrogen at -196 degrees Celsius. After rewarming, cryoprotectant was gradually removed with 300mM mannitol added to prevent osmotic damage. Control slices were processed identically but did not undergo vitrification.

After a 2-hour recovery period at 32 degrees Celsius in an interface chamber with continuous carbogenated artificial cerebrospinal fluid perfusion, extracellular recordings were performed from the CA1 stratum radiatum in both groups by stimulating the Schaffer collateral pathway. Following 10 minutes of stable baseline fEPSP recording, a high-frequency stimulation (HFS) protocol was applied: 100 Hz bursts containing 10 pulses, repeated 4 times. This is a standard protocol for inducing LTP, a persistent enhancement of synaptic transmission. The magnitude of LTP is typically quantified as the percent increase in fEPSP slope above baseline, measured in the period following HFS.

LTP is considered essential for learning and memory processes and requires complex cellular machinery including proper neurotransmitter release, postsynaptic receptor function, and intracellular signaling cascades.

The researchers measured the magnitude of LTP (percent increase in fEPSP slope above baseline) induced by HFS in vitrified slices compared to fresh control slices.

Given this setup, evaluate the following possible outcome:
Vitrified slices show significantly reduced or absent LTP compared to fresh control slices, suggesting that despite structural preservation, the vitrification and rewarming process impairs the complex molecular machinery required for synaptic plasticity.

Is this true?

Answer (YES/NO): NO